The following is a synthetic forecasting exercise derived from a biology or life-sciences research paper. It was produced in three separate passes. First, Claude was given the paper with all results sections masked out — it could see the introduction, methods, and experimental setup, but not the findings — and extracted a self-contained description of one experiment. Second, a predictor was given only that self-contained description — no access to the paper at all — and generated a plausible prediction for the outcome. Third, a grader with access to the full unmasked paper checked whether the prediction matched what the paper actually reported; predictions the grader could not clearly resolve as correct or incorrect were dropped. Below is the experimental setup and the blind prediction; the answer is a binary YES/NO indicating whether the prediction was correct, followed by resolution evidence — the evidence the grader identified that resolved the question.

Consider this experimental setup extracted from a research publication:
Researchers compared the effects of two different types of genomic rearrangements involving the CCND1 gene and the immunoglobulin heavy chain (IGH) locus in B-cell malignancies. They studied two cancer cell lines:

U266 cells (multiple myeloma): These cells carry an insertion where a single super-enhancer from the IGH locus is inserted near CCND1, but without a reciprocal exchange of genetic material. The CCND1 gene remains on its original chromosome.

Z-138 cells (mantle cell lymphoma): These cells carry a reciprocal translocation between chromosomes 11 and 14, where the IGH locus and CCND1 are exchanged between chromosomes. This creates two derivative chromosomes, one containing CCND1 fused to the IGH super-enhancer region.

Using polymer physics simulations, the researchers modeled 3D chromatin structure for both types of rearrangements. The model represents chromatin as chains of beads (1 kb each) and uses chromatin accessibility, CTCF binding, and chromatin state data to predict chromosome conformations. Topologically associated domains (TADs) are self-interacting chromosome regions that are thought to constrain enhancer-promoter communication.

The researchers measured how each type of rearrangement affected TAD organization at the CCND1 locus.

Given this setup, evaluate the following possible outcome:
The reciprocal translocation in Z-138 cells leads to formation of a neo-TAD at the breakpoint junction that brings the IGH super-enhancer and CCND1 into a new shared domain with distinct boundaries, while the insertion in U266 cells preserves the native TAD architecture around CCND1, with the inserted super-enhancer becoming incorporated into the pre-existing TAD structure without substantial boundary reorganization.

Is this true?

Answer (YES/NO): YES